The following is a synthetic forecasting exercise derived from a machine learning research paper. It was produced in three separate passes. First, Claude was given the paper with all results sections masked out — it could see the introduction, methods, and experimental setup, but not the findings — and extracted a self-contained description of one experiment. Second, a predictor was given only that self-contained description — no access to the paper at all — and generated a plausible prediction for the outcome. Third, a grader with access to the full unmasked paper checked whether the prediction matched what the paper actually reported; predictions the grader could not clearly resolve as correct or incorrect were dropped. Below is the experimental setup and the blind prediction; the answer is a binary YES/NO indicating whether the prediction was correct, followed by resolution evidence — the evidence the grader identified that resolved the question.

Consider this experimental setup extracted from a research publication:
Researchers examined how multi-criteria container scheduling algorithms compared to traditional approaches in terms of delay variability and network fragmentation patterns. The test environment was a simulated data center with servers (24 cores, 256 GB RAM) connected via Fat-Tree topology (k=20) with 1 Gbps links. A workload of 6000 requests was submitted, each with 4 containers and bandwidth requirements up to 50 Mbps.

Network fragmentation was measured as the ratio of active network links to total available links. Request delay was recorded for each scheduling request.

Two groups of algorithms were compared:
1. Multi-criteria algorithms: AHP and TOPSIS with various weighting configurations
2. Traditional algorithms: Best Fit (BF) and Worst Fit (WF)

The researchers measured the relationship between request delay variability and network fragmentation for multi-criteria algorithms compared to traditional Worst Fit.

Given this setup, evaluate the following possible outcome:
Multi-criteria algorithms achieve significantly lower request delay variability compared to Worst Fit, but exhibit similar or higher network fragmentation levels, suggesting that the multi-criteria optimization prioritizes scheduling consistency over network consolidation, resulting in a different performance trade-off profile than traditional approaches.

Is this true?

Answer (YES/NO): NO